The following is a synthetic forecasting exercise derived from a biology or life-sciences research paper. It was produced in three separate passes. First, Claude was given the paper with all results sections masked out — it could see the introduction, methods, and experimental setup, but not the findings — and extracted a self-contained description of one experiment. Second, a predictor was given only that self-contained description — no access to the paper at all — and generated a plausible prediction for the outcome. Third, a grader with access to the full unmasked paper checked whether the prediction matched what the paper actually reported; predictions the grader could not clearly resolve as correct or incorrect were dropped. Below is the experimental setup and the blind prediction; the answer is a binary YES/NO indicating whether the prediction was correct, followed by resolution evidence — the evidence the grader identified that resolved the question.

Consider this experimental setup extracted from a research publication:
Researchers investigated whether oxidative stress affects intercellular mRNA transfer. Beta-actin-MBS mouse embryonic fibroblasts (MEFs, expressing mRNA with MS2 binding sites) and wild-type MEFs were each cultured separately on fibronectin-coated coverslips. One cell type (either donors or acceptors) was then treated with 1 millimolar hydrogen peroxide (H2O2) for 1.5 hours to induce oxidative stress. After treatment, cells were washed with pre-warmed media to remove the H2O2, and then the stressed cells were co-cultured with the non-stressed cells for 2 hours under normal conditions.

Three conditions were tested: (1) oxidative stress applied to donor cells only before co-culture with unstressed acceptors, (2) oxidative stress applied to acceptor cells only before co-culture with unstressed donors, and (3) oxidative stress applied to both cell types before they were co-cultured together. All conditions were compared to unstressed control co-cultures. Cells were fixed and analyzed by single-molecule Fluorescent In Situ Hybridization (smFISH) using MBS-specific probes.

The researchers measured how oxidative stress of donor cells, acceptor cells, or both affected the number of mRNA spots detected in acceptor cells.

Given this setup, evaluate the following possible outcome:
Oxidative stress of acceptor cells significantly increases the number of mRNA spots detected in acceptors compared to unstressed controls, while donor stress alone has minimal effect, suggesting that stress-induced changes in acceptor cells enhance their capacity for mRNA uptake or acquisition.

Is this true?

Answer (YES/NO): YES